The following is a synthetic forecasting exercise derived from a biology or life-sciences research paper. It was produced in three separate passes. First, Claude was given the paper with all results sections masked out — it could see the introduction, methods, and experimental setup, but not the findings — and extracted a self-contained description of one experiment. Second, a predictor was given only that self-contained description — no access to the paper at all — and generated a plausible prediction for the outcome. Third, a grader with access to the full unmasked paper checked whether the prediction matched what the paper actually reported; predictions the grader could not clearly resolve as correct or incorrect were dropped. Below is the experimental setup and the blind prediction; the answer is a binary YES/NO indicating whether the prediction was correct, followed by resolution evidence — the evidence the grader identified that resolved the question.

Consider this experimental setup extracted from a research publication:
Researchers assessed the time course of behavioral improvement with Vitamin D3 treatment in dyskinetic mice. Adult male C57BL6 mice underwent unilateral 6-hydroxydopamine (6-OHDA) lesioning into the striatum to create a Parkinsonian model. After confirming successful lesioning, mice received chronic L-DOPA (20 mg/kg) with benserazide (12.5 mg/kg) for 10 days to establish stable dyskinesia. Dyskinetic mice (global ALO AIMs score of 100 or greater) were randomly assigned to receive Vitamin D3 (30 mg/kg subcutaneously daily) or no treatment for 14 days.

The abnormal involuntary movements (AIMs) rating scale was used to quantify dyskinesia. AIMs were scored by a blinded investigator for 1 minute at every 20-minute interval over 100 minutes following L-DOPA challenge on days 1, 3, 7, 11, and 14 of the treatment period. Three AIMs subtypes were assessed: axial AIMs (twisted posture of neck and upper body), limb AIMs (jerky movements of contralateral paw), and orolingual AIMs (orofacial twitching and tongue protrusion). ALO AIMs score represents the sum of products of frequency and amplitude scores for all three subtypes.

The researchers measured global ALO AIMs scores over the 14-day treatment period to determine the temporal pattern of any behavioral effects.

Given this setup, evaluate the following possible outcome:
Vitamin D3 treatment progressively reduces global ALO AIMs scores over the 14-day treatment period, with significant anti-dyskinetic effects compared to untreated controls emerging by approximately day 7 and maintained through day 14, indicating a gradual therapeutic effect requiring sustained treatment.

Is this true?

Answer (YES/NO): NO